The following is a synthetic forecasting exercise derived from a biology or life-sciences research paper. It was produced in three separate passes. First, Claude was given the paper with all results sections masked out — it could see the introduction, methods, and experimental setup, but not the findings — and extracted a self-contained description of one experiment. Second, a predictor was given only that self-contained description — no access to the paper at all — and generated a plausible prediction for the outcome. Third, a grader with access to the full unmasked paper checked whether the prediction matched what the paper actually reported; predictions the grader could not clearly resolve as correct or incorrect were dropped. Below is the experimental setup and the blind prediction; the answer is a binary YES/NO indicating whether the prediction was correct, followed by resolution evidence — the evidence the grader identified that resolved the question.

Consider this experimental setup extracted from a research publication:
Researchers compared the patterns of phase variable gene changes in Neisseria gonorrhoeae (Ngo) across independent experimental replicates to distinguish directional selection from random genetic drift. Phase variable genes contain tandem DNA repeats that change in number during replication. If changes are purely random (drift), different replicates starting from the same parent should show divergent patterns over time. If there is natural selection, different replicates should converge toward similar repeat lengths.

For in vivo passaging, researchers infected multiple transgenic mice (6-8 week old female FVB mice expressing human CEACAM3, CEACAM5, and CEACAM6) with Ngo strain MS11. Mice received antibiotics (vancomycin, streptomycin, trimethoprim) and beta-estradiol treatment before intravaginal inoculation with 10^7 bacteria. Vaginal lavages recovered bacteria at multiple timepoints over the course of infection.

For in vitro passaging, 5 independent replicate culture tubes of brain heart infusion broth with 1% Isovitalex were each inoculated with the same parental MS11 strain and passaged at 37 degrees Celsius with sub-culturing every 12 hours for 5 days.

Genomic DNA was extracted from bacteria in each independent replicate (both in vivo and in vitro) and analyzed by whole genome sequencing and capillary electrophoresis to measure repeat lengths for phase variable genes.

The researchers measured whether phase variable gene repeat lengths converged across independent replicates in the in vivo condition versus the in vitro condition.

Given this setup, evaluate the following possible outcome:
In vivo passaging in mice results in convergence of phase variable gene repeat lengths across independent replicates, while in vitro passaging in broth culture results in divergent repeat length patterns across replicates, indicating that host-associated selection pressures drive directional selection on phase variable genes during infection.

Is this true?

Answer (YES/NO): NO